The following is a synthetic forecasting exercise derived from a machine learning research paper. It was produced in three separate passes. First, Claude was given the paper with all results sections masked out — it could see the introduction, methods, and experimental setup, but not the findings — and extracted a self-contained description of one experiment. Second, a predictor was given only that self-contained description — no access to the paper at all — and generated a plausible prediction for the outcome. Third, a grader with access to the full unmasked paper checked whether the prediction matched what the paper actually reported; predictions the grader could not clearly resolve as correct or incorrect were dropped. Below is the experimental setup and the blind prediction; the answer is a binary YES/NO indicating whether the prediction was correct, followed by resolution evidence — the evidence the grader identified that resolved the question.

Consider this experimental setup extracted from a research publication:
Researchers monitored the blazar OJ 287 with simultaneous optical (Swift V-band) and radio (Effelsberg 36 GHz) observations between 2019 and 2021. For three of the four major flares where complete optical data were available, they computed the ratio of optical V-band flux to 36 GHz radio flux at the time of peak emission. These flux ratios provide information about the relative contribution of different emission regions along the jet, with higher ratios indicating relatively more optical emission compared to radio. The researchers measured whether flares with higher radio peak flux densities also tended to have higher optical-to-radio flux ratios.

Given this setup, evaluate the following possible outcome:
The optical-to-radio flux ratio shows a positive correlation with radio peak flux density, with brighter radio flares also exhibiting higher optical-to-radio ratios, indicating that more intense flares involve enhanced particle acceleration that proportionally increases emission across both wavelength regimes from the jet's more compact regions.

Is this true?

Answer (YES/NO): YES